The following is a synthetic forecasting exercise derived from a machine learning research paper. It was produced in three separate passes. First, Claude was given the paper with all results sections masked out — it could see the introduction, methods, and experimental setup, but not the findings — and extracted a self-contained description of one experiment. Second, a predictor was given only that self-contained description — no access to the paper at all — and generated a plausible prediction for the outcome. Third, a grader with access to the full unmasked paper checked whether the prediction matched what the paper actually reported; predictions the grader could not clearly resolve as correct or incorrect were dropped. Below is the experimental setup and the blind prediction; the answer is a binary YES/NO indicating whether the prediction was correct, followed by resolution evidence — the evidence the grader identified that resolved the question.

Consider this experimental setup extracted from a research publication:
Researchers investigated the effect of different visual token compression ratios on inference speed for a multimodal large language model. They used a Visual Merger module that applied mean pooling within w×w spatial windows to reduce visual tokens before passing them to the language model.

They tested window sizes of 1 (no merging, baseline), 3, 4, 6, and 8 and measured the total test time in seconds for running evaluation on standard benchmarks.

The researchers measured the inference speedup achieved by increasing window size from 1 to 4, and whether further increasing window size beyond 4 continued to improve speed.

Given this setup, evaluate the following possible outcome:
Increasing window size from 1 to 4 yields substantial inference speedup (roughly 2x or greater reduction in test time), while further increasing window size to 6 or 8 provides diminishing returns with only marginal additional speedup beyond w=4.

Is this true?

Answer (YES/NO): NO